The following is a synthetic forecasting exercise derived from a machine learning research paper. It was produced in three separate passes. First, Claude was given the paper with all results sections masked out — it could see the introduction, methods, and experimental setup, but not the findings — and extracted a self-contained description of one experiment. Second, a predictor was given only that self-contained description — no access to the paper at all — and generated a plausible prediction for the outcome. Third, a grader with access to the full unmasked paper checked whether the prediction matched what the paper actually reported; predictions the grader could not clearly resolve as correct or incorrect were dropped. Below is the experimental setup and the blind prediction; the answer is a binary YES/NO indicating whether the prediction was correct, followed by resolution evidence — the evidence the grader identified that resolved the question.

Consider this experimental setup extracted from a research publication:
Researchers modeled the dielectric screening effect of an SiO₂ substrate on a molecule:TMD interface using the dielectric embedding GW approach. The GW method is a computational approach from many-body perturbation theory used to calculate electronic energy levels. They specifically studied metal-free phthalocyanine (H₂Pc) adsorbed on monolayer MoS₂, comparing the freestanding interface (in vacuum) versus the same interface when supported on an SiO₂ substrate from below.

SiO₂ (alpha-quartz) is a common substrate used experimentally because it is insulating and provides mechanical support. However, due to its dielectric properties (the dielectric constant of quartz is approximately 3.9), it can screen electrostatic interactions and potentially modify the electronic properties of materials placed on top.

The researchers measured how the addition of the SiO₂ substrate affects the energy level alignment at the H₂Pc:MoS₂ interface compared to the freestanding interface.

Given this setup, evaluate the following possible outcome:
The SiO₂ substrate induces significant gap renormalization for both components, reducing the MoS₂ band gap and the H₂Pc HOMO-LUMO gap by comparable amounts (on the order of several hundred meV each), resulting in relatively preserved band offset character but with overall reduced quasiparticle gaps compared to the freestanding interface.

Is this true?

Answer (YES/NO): NO